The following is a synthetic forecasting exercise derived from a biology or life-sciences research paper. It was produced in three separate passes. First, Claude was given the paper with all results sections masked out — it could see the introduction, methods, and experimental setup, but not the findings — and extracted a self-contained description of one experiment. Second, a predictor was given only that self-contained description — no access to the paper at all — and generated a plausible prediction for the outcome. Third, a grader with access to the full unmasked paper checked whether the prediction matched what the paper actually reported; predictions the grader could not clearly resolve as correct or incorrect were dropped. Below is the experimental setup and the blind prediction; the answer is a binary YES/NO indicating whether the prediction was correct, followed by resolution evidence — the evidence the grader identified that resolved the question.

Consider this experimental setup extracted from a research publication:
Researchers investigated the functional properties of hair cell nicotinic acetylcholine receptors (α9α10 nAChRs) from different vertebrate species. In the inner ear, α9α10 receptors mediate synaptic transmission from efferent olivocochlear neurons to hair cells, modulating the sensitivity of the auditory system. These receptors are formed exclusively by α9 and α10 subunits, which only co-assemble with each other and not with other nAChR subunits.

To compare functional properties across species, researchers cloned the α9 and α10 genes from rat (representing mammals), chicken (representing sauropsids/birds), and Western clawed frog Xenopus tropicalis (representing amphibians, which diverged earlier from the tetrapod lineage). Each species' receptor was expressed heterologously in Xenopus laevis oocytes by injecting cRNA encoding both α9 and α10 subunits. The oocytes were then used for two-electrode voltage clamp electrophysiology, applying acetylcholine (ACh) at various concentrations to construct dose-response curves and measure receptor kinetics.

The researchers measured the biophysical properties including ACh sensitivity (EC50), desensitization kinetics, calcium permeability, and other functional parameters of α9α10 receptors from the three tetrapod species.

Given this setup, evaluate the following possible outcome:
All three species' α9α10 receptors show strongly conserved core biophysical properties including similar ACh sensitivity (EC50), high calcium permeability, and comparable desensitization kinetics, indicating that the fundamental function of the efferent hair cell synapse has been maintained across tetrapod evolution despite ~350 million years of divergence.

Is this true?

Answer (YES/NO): NO